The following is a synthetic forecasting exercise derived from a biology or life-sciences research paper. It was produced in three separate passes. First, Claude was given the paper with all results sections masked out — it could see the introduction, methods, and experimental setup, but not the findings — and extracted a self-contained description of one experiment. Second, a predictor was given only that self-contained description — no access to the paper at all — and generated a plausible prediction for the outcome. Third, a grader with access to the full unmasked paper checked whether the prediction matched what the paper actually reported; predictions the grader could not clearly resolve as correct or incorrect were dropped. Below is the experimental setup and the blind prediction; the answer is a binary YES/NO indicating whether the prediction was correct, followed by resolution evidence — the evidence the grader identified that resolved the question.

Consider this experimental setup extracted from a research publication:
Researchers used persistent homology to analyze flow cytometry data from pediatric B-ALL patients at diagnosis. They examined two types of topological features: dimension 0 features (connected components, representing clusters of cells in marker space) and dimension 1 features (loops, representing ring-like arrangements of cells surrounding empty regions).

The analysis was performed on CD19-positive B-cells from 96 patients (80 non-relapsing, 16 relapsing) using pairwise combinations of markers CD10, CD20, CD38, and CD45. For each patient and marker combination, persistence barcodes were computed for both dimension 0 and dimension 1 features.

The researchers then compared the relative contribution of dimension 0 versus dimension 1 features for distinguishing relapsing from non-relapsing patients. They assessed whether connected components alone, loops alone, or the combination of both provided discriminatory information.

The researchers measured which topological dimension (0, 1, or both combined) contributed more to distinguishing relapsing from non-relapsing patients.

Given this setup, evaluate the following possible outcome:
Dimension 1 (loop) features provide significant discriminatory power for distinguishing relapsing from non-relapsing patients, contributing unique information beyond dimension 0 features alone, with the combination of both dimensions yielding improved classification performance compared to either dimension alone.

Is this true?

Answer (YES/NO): NO